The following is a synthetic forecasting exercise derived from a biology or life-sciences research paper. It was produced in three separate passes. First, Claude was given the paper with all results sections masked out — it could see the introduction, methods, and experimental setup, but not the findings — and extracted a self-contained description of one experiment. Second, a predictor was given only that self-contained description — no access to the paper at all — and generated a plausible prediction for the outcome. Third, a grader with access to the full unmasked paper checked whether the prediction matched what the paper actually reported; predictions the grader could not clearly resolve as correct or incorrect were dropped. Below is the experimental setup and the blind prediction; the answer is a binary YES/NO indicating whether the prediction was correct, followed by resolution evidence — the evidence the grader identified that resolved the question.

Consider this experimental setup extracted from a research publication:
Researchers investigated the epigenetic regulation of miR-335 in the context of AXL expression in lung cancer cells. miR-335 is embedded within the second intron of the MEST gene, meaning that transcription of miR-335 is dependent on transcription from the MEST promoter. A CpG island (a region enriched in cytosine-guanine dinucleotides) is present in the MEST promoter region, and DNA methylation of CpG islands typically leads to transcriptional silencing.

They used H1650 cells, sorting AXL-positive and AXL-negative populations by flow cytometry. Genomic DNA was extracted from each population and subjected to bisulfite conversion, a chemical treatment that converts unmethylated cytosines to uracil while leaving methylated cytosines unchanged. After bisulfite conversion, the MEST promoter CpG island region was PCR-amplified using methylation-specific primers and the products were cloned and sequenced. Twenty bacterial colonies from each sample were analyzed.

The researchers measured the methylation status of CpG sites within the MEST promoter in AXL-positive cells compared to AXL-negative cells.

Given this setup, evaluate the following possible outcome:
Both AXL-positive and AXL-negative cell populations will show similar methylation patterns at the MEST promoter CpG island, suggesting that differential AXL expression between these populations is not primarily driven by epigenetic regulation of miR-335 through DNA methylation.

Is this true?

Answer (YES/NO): NO